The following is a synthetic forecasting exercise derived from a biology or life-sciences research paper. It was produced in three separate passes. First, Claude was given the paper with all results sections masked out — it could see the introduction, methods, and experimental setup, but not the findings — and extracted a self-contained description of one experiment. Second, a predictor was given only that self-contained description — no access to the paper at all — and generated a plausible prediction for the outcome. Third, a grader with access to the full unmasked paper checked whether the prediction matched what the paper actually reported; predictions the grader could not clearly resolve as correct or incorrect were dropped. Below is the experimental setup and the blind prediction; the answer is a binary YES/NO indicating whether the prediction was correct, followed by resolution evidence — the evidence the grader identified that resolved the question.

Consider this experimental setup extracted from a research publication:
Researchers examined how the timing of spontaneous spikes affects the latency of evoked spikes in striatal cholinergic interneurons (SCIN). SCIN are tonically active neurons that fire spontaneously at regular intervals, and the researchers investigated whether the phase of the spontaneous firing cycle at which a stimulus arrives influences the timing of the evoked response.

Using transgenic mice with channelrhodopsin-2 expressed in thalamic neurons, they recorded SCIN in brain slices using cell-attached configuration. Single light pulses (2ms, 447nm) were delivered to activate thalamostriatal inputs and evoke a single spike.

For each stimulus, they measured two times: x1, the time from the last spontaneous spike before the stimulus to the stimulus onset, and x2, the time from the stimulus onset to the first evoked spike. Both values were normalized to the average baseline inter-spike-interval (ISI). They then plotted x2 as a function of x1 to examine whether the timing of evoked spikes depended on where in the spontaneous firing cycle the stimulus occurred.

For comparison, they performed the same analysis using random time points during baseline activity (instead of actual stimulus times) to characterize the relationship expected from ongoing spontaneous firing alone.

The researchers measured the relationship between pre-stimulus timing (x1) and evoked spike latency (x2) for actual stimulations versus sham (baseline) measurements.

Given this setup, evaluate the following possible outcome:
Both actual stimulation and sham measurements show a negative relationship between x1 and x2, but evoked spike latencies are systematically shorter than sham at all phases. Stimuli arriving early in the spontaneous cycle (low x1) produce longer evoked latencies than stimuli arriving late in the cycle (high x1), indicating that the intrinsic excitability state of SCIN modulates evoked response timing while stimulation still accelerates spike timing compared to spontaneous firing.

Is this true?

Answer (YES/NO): YES